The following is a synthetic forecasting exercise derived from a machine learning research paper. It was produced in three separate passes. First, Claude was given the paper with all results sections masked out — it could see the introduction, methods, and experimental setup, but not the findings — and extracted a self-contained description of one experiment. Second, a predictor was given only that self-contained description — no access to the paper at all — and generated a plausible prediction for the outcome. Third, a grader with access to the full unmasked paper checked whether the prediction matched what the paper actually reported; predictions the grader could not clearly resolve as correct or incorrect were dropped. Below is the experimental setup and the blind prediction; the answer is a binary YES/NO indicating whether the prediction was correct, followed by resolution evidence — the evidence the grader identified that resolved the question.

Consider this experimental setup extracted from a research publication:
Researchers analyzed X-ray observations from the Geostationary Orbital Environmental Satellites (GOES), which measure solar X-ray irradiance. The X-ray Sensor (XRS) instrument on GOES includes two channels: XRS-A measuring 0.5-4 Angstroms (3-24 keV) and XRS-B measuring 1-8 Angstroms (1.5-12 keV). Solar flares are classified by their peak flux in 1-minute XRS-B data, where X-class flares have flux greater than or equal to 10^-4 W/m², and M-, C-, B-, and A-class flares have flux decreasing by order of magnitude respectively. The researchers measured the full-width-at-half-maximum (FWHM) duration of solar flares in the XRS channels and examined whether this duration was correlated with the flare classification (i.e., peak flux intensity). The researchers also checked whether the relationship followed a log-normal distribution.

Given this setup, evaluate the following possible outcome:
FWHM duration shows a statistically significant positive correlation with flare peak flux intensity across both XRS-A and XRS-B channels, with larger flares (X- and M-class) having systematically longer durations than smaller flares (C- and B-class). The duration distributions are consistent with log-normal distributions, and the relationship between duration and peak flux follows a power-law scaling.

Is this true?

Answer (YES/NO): NO